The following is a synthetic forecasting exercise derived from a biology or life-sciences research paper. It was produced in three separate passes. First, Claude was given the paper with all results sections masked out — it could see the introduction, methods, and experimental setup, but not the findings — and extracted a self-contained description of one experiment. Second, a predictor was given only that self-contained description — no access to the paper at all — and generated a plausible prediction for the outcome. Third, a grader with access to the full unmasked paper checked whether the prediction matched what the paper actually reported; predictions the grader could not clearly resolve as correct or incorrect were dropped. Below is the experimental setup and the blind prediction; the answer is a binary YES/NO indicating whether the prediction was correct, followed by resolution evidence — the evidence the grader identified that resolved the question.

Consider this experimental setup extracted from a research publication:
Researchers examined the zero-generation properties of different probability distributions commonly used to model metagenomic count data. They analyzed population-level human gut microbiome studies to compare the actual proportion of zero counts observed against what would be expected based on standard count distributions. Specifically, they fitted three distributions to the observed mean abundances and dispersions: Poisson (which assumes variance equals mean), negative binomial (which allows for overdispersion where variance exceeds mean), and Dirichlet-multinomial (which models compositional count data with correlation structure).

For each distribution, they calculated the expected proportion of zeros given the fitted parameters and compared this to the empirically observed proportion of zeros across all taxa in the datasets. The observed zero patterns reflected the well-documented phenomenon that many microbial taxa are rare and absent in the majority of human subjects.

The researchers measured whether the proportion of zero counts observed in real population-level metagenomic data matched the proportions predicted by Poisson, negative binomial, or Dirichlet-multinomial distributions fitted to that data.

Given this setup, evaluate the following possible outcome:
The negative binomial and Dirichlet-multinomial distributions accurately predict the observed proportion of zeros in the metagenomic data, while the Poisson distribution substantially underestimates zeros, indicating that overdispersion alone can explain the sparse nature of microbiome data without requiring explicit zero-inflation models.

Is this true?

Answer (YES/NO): NO